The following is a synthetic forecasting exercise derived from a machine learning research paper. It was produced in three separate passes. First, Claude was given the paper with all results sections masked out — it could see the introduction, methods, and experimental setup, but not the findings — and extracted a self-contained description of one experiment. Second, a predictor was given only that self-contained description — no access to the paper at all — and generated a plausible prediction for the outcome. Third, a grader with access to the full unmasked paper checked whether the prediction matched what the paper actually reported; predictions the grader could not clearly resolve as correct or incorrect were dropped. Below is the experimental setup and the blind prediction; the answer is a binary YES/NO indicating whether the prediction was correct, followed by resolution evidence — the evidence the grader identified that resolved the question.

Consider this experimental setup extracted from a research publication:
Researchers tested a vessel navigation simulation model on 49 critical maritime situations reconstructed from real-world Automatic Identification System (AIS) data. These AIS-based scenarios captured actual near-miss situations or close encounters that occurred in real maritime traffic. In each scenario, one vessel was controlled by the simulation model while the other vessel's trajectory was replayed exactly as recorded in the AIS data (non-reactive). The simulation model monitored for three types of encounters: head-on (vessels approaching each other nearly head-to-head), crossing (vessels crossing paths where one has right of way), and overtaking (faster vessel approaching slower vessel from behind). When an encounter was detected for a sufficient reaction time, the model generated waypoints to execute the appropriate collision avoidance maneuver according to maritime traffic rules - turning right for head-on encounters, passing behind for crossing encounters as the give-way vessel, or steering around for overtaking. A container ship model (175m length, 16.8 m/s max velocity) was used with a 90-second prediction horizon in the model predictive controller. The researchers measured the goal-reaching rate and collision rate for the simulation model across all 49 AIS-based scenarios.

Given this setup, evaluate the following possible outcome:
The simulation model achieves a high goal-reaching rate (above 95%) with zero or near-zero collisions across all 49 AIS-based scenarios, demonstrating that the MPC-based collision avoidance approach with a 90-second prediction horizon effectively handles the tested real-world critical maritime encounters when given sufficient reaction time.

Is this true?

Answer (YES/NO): YES